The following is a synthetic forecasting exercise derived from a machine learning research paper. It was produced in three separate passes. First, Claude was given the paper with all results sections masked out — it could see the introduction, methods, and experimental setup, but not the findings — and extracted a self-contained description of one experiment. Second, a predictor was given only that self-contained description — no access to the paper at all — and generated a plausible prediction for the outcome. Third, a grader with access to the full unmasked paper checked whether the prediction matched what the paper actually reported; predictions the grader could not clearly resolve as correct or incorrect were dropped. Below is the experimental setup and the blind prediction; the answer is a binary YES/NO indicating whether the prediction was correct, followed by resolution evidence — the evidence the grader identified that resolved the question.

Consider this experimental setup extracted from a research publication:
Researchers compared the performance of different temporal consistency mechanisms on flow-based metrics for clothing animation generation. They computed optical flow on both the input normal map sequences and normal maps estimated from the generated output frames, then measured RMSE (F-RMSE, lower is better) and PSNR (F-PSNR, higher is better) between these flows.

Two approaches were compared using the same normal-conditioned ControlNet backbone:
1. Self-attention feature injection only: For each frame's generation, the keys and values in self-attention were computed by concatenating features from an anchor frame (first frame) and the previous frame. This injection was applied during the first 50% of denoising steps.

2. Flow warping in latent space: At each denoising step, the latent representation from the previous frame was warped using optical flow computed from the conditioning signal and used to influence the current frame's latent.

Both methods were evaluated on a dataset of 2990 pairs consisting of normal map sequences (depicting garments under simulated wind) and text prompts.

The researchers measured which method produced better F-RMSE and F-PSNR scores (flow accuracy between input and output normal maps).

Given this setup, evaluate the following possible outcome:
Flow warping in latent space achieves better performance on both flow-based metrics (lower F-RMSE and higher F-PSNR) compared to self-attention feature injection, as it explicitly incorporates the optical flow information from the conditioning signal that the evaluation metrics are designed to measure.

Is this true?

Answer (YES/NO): YES